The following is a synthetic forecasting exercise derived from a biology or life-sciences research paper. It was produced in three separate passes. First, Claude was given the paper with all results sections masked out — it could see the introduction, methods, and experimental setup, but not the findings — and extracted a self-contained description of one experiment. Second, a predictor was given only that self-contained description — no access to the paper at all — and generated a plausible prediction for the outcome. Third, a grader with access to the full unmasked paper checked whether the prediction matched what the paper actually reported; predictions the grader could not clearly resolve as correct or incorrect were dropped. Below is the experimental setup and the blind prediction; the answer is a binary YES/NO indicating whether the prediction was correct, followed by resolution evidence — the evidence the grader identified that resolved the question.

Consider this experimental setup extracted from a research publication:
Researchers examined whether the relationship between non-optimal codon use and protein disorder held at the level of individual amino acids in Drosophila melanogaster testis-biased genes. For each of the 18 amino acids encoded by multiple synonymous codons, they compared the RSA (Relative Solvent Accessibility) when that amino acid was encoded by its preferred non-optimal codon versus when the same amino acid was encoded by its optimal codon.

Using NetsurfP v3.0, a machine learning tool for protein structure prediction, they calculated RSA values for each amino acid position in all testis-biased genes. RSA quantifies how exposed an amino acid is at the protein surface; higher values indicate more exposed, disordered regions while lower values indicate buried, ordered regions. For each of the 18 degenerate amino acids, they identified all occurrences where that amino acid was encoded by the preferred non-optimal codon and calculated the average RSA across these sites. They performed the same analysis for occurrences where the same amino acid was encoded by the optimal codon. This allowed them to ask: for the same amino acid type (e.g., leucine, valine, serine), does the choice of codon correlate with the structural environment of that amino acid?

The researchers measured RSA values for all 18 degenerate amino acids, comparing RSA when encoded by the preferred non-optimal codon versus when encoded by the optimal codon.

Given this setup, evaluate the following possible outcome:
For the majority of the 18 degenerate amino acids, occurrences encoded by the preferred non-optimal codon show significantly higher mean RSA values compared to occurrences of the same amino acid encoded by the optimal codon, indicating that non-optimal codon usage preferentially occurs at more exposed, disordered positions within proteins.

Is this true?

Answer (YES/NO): YES